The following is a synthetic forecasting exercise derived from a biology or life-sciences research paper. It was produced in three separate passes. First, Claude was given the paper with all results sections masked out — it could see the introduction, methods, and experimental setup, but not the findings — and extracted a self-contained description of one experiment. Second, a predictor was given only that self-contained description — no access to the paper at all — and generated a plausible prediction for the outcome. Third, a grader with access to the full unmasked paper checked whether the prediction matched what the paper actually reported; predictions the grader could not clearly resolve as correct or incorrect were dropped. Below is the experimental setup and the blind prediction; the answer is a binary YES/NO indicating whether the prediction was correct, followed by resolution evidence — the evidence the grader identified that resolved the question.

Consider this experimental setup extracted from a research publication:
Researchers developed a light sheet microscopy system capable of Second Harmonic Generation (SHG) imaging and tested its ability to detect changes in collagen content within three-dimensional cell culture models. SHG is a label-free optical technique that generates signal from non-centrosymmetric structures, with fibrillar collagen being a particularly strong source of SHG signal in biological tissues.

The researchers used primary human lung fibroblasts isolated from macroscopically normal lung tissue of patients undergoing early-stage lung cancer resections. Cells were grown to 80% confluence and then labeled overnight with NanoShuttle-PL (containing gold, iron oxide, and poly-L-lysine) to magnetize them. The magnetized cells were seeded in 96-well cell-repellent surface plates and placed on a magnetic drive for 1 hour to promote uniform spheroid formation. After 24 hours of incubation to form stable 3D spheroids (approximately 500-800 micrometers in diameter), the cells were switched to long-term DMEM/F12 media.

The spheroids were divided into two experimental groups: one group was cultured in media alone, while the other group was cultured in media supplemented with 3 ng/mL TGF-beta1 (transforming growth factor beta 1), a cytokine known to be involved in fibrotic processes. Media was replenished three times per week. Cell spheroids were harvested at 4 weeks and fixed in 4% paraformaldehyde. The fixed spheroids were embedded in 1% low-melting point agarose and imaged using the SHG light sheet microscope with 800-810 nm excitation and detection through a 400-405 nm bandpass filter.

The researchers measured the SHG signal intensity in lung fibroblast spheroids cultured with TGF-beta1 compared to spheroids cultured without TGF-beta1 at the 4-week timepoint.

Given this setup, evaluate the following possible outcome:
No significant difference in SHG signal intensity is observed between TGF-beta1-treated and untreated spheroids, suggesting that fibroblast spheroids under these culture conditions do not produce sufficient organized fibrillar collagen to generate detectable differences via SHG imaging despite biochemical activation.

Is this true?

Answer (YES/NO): NO